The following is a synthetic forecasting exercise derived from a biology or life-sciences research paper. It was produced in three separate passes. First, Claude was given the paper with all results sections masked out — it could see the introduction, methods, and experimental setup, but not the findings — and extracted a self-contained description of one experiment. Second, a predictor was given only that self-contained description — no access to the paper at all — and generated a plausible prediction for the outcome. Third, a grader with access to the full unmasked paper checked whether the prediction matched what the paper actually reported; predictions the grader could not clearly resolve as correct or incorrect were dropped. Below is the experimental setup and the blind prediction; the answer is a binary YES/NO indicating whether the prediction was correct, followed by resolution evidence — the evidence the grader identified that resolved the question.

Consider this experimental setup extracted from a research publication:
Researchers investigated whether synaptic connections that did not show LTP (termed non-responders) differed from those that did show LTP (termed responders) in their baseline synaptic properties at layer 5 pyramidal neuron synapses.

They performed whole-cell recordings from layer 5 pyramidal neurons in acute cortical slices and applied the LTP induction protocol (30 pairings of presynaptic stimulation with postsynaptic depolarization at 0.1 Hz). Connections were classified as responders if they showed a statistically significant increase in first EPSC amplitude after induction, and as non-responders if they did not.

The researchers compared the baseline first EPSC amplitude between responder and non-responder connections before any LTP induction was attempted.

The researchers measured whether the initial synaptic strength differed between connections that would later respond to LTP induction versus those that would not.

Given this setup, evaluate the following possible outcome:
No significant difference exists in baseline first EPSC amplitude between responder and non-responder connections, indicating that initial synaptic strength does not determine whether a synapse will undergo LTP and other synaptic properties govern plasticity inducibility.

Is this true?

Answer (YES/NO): YES